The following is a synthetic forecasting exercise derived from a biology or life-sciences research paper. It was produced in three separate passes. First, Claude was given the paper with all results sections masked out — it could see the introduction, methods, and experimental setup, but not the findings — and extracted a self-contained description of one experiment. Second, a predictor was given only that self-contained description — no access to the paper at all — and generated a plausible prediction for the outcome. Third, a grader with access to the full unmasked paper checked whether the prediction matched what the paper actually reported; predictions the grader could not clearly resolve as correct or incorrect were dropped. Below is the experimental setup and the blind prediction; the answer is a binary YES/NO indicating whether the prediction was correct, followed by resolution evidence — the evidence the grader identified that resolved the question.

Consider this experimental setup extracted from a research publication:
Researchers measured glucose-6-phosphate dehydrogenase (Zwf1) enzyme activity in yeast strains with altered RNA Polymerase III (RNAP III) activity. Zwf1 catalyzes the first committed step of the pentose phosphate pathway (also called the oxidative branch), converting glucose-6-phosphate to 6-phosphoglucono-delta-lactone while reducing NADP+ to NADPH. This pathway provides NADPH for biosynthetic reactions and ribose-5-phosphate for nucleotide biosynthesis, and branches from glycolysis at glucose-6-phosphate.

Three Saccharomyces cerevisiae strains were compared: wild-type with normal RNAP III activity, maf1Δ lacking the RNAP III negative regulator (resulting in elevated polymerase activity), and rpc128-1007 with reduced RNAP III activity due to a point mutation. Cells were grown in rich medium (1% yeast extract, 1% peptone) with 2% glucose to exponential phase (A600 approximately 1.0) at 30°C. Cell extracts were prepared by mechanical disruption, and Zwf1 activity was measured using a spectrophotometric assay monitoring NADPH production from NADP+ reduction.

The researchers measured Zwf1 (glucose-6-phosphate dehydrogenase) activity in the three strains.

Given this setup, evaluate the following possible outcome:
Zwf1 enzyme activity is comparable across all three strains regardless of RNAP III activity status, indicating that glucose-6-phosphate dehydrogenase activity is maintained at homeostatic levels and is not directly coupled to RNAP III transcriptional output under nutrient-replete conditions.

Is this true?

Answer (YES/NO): NO